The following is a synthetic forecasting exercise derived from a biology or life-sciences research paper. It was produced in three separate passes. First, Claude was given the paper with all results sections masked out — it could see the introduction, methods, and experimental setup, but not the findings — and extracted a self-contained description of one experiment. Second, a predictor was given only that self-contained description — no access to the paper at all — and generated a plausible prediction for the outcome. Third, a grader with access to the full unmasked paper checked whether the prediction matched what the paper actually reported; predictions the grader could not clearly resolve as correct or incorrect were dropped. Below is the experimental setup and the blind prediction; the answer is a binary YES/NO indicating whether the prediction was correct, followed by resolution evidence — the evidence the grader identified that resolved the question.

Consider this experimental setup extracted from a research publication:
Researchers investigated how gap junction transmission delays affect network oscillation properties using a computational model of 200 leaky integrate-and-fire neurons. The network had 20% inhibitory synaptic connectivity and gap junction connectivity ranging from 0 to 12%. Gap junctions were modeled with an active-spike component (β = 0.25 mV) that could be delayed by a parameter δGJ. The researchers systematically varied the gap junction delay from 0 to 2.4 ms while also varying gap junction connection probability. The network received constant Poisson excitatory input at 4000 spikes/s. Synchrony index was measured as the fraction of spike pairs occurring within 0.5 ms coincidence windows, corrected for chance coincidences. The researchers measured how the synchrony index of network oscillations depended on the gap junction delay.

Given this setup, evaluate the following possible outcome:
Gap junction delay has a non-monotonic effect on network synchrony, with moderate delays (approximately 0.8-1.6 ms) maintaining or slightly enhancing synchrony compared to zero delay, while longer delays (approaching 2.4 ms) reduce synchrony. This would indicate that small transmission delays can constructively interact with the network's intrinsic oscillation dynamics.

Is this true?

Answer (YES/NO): NO